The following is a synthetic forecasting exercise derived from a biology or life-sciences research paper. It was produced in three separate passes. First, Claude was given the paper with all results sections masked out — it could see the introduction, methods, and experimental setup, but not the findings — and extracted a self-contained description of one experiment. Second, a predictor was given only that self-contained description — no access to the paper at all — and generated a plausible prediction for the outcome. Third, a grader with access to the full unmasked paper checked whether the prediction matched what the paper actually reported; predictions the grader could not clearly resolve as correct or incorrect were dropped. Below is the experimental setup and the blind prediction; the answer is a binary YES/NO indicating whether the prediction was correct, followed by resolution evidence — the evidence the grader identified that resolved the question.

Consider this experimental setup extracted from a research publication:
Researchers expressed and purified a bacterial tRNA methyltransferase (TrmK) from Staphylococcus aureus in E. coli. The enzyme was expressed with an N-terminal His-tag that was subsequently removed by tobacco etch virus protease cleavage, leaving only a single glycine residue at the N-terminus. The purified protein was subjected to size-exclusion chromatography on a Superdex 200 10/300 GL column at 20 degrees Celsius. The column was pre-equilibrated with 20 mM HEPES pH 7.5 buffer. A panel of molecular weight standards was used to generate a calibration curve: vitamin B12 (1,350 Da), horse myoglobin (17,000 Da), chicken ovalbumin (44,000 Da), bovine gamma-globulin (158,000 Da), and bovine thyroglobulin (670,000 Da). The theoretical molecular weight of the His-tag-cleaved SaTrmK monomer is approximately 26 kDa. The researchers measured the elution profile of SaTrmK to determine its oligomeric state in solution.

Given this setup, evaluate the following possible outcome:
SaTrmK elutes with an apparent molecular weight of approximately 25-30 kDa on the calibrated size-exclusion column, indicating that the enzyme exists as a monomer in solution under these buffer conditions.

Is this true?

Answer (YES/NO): NO